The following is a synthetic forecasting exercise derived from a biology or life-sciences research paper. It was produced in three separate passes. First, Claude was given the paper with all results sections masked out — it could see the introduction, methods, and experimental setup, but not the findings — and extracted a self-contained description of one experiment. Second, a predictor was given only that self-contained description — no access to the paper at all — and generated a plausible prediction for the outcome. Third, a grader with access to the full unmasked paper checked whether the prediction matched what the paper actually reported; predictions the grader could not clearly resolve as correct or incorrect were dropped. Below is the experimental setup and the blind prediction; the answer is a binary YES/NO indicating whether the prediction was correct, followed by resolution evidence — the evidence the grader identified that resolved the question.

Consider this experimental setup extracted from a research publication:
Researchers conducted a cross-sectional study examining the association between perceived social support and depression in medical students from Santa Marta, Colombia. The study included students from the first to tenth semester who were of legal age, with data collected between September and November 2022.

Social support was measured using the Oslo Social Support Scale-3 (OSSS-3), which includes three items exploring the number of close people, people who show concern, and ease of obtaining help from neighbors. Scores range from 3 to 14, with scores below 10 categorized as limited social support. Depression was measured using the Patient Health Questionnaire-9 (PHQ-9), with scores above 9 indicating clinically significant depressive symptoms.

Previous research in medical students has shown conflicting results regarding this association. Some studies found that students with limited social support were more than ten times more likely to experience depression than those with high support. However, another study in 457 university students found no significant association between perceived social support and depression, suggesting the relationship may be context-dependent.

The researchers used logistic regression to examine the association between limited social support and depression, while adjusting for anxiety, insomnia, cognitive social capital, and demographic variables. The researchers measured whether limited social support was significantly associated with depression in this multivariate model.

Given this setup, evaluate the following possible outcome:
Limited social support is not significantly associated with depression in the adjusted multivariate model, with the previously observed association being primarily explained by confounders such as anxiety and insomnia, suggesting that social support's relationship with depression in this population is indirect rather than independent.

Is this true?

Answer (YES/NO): NO